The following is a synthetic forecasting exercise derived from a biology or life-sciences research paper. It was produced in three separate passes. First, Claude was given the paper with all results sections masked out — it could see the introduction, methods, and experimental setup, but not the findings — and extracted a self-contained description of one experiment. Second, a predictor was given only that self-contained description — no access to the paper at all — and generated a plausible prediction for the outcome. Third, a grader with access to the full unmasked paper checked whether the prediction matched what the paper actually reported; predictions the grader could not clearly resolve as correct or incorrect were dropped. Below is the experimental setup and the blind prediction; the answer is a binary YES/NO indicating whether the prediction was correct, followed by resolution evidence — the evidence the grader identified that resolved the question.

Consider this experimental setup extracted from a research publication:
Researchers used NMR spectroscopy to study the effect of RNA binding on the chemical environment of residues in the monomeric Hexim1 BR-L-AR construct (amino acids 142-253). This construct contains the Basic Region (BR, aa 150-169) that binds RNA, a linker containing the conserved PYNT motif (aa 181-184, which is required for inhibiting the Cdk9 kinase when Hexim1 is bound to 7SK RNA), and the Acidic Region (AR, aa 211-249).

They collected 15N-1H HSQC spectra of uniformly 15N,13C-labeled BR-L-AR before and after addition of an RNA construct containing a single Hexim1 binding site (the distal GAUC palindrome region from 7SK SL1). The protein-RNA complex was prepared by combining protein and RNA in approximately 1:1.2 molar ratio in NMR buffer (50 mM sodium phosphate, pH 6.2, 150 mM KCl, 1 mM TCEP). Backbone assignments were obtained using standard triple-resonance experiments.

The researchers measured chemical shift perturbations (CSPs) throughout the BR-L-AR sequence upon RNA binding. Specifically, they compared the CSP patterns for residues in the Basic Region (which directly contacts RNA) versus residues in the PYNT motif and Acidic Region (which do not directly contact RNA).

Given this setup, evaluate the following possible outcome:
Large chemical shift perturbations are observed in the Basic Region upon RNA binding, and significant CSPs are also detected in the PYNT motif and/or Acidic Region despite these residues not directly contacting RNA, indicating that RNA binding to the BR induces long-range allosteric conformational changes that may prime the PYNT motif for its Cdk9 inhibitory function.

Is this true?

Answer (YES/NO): YES